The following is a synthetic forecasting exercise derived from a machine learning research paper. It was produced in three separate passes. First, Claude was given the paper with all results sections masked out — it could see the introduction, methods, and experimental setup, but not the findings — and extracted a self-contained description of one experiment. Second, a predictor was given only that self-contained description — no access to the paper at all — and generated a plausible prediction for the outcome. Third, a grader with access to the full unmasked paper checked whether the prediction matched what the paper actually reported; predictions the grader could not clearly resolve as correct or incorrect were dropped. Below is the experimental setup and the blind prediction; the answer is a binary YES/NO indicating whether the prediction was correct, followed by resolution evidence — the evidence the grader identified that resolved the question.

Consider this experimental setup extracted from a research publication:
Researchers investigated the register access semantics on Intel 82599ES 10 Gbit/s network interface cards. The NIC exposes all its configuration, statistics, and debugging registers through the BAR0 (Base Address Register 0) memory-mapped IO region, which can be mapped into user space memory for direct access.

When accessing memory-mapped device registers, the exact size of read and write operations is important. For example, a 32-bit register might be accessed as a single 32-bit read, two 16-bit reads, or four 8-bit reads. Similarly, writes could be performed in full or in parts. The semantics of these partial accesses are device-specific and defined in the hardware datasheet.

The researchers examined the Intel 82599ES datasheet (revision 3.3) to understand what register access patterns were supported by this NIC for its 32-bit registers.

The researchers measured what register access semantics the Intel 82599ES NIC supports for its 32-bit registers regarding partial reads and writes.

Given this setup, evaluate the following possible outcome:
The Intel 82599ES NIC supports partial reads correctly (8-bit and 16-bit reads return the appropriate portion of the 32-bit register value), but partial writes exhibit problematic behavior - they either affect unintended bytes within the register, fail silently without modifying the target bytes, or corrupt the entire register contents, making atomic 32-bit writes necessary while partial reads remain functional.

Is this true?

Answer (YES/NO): YES